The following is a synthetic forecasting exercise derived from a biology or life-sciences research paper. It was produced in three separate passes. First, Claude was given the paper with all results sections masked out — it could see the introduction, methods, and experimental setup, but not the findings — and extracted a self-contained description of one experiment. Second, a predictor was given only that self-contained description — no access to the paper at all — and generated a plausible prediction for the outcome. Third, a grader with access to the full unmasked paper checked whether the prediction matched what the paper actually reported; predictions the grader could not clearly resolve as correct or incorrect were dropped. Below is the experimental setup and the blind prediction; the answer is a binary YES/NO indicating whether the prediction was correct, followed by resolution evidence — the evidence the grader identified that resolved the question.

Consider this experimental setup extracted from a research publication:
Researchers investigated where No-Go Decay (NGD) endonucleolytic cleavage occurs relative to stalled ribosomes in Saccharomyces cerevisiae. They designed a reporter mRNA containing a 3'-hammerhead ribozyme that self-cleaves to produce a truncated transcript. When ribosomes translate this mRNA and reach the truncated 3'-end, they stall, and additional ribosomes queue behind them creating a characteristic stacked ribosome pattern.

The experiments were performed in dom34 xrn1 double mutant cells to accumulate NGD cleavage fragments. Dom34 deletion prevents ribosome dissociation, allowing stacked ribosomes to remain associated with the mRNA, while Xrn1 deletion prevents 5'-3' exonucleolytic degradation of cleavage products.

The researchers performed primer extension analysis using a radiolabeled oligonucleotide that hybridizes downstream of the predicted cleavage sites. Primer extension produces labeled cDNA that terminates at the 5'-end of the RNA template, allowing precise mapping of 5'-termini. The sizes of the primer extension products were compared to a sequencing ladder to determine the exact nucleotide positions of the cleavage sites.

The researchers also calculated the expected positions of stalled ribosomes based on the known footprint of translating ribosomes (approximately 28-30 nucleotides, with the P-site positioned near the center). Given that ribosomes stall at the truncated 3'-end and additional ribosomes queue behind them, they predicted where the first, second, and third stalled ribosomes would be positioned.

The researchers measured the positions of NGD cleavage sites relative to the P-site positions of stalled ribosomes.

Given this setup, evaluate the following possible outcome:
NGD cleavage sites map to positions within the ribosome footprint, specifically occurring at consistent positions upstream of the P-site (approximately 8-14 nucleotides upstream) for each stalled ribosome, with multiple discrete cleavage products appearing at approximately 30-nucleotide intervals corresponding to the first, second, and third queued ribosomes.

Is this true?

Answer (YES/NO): NO